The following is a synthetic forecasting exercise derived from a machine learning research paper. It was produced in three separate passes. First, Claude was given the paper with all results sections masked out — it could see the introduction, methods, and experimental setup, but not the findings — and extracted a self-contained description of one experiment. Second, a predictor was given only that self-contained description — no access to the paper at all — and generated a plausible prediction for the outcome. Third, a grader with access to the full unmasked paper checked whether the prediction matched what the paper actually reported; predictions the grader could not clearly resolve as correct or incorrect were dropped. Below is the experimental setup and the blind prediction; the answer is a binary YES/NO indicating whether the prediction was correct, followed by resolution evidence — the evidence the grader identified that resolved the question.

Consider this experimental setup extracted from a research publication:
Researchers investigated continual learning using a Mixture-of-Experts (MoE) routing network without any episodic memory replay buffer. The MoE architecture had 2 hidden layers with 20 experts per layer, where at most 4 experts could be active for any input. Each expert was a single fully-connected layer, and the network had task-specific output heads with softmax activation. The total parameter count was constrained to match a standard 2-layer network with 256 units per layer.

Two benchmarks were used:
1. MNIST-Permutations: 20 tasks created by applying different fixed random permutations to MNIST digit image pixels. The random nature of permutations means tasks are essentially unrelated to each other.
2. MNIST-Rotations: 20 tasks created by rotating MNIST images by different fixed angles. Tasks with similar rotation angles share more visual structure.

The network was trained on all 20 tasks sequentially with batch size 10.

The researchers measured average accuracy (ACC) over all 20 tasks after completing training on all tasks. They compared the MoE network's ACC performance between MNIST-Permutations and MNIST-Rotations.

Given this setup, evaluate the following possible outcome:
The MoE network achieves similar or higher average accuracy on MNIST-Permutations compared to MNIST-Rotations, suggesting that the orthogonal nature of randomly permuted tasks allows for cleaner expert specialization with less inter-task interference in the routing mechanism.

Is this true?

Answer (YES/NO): YES